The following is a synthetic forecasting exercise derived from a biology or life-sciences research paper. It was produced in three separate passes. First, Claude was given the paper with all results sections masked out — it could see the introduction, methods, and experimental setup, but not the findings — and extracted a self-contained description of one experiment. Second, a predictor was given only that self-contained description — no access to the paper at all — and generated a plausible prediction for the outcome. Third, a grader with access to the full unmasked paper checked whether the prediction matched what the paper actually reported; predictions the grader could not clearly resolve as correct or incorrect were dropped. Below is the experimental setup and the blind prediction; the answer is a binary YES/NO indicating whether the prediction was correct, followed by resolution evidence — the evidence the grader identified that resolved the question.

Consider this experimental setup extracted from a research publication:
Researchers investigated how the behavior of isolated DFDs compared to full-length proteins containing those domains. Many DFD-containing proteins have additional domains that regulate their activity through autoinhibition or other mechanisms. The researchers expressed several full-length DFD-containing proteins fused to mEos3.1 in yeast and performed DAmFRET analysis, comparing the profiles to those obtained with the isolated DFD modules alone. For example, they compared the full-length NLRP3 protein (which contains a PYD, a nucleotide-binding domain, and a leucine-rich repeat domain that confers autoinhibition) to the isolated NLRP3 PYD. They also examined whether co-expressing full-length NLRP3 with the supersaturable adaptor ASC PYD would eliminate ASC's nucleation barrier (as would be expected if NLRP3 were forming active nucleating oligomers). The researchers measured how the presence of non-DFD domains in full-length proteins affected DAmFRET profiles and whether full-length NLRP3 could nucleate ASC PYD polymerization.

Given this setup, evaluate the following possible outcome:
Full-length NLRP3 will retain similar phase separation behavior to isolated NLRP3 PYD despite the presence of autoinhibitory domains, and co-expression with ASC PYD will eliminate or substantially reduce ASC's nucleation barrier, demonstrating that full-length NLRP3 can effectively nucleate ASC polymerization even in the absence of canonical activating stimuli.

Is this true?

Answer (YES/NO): NO